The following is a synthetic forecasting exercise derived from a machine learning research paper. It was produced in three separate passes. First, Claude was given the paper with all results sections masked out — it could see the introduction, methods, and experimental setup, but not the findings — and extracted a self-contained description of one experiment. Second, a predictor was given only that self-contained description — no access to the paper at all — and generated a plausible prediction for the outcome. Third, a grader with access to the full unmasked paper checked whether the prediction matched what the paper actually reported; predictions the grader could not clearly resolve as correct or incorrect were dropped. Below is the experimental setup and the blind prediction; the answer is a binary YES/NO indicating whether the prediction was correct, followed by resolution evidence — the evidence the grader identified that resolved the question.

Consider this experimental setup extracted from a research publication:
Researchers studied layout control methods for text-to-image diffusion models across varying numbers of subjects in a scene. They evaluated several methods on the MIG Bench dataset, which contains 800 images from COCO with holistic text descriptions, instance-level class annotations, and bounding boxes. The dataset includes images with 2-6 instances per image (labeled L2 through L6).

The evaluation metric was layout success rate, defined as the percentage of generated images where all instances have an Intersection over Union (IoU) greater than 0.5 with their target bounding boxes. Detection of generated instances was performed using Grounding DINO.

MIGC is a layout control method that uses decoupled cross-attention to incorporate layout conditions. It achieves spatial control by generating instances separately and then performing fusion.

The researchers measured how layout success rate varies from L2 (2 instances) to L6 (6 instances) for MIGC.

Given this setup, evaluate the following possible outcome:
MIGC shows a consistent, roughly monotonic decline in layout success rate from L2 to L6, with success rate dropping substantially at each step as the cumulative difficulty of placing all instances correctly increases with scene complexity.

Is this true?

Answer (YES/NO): NO